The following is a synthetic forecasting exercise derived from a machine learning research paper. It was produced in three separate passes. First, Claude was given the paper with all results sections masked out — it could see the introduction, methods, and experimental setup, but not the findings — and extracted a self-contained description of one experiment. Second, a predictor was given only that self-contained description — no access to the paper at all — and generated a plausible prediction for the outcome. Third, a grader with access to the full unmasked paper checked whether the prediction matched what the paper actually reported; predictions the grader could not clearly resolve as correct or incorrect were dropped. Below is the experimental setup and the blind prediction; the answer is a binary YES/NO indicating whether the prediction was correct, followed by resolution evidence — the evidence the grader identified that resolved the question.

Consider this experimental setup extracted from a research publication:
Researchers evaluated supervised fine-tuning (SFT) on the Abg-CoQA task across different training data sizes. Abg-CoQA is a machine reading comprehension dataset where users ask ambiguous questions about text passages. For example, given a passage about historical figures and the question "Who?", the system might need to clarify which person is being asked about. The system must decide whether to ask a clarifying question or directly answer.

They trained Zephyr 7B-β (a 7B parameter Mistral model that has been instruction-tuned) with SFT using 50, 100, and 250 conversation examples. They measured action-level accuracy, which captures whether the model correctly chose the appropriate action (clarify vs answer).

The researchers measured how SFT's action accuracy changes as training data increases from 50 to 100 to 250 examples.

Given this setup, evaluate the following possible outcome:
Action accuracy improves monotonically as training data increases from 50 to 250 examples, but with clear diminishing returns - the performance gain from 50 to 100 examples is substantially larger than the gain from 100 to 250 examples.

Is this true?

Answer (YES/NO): NO